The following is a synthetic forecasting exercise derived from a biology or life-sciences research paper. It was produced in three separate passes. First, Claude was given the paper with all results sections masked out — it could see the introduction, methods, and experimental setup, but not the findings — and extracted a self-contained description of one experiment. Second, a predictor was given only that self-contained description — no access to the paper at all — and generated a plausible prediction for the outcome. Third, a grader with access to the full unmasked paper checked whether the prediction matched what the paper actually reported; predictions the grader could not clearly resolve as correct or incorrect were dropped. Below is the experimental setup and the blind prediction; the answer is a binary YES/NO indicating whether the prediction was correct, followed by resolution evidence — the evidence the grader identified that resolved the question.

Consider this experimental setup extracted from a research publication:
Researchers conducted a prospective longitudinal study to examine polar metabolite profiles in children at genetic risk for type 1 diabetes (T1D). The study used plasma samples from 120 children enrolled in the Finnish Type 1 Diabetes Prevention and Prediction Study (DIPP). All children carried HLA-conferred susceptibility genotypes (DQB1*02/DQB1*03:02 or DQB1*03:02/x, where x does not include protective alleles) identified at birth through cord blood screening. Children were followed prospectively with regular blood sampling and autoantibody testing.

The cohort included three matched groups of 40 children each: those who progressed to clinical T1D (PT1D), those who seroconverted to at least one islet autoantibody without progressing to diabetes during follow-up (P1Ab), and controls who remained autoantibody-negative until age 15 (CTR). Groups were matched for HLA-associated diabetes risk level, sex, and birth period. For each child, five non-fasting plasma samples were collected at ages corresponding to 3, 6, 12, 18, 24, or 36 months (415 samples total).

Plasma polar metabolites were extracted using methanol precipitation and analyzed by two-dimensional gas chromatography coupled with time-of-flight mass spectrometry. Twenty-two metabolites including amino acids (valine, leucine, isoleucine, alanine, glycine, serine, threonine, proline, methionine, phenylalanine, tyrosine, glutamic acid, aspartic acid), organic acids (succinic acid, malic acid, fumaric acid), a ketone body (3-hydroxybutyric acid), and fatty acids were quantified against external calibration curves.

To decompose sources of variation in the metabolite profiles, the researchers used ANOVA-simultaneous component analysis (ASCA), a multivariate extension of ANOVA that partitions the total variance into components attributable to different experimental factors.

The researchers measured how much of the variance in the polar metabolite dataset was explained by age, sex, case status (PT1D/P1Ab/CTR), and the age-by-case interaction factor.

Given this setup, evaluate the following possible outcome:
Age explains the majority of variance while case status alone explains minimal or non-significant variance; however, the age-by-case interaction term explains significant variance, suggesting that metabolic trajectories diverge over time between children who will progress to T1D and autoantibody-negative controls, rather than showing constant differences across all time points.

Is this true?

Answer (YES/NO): NO